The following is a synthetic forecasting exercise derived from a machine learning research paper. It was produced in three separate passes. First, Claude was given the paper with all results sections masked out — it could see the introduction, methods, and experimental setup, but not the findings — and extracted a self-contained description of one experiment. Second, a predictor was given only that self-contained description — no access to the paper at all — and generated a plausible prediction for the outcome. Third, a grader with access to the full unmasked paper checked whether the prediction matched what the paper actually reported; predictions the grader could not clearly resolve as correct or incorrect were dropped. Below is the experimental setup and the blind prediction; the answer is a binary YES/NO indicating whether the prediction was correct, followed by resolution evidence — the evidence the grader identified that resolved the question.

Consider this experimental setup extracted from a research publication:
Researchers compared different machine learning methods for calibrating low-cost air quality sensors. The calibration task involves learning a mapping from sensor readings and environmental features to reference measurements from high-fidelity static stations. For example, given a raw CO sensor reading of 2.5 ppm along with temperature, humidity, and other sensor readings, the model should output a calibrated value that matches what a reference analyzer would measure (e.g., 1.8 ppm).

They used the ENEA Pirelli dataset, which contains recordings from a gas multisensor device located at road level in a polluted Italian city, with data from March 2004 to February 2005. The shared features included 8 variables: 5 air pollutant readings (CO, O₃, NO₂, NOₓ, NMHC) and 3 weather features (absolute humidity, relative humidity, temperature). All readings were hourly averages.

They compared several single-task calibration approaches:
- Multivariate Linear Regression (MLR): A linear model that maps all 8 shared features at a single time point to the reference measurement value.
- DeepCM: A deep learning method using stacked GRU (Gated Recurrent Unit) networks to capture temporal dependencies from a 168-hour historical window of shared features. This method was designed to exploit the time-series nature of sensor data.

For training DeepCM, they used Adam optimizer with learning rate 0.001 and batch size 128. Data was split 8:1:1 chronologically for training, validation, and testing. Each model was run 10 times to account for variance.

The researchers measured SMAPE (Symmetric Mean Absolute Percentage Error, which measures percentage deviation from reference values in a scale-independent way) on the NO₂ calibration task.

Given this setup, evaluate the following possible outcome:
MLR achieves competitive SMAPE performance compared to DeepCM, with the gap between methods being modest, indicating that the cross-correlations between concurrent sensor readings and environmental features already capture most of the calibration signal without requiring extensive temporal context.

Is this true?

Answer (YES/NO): NO